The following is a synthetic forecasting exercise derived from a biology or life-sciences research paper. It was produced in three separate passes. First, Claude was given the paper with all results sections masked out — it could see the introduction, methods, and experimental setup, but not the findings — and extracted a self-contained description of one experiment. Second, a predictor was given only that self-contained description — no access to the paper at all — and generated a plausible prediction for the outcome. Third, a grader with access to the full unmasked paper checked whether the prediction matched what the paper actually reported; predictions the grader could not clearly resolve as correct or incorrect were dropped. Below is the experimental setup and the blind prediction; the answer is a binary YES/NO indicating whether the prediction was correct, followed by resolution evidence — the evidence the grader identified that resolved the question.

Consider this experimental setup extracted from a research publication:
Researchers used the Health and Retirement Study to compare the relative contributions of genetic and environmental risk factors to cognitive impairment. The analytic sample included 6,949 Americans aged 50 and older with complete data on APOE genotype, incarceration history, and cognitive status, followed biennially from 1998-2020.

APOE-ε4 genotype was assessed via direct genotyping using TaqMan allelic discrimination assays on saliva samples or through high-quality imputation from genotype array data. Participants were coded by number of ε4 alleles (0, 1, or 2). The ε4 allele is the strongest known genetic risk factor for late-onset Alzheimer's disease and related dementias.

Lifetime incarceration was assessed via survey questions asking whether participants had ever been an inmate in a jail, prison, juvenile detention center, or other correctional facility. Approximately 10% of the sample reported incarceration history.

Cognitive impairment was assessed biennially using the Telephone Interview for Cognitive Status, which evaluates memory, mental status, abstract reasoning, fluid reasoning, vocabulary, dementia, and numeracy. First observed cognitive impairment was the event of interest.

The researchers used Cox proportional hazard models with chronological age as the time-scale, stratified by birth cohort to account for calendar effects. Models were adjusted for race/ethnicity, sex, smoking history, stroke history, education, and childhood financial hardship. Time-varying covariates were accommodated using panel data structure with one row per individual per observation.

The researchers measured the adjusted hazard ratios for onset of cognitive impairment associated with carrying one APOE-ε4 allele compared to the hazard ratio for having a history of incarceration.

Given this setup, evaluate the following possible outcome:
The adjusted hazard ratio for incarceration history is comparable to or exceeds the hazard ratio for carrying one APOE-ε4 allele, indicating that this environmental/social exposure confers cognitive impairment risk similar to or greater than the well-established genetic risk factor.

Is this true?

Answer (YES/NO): YES